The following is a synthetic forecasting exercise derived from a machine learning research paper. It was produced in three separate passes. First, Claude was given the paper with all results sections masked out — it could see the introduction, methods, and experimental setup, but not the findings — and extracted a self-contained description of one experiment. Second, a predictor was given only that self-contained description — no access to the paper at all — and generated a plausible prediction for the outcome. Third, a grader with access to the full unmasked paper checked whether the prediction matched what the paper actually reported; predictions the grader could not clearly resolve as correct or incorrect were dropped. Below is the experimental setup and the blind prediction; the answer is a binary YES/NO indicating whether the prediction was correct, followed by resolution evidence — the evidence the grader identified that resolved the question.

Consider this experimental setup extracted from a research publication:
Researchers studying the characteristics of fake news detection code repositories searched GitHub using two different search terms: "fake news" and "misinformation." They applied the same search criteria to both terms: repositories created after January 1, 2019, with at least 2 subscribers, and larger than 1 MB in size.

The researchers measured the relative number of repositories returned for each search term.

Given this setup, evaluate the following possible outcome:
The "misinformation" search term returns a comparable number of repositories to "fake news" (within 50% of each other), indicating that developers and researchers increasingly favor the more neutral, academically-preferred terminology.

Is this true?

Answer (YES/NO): NO